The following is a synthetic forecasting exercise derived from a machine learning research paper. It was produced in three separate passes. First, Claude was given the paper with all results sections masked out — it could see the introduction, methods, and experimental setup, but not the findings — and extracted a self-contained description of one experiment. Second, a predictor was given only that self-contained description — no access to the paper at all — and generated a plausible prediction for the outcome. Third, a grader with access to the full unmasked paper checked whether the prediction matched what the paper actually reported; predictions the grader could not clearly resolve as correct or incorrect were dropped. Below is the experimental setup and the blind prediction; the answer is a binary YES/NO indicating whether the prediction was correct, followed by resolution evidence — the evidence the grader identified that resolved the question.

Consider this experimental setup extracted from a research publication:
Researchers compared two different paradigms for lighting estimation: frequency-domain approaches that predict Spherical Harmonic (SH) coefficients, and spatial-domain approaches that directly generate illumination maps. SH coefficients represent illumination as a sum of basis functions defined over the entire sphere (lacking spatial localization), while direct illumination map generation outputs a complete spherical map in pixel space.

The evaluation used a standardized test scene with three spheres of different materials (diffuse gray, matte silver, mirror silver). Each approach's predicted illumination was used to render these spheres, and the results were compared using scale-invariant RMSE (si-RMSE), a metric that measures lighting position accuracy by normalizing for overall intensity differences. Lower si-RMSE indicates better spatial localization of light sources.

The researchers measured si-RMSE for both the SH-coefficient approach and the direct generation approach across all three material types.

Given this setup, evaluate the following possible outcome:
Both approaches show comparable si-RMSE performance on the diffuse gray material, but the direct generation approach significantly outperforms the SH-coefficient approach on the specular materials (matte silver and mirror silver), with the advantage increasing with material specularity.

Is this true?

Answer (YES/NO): NO